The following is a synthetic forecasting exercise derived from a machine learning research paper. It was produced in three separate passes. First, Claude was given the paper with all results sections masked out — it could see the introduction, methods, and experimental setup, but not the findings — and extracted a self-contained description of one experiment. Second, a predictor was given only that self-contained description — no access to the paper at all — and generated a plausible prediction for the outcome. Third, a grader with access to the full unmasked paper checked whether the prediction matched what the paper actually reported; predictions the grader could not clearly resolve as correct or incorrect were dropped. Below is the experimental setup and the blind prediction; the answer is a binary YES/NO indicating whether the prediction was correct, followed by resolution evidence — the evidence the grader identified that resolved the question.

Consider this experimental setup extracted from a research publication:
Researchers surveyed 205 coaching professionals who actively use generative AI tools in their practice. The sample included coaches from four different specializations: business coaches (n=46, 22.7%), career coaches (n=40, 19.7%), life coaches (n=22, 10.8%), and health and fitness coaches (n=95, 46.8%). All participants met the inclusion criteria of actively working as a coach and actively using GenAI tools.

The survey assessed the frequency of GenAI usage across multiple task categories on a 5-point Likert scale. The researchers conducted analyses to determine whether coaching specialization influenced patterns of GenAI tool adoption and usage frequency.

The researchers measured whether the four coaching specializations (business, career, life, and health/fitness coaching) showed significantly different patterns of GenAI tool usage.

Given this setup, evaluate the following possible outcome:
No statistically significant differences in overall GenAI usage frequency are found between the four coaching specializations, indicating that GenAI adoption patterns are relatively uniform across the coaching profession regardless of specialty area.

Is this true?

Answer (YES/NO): YES